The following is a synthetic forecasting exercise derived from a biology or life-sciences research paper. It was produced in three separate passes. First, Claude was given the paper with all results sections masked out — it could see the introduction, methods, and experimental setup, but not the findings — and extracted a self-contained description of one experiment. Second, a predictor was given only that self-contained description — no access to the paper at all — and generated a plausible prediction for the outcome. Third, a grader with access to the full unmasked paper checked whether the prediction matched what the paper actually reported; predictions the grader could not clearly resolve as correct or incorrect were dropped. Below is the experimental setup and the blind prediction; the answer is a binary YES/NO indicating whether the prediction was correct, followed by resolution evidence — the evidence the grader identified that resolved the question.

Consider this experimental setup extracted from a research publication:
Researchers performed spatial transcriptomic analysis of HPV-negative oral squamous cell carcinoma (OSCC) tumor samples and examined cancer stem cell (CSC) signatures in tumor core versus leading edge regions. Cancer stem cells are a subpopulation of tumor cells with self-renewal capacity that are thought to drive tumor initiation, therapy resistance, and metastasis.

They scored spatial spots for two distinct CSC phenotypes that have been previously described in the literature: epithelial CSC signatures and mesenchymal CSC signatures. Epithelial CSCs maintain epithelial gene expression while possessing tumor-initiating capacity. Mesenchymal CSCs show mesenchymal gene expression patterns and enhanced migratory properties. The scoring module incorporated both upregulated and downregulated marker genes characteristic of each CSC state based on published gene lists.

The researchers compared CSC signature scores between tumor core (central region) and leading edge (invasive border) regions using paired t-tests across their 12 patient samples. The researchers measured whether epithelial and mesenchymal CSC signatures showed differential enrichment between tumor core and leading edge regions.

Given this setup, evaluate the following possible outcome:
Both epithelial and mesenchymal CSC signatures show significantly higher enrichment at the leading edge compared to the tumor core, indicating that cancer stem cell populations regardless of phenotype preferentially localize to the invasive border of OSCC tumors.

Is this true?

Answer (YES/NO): NO